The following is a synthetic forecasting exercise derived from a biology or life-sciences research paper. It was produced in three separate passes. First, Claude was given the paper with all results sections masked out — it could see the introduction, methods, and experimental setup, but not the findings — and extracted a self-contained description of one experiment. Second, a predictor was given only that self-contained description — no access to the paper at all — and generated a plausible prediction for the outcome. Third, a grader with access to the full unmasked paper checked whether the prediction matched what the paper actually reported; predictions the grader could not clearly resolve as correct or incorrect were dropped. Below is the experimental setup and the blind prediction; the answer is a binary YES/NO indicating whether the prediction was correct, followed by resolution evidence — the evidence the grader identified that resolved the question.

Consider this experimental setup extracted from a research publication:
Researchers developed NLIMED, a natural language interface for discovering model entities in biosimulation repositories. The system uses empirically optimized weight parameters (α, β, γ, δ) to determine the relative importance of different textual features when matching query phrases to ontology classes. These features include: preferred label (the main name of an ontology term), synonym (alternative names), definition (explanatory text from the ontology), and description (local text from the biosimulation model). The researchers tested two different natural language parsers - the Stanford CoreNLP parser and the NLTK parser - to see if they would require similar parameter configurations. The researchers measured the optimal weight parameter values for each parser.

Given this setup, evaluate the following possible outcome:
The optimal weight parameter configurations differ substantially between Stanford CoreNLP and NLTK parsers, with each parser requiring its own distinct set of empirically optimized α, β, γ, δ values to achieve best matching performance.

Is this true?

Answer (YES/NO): YES